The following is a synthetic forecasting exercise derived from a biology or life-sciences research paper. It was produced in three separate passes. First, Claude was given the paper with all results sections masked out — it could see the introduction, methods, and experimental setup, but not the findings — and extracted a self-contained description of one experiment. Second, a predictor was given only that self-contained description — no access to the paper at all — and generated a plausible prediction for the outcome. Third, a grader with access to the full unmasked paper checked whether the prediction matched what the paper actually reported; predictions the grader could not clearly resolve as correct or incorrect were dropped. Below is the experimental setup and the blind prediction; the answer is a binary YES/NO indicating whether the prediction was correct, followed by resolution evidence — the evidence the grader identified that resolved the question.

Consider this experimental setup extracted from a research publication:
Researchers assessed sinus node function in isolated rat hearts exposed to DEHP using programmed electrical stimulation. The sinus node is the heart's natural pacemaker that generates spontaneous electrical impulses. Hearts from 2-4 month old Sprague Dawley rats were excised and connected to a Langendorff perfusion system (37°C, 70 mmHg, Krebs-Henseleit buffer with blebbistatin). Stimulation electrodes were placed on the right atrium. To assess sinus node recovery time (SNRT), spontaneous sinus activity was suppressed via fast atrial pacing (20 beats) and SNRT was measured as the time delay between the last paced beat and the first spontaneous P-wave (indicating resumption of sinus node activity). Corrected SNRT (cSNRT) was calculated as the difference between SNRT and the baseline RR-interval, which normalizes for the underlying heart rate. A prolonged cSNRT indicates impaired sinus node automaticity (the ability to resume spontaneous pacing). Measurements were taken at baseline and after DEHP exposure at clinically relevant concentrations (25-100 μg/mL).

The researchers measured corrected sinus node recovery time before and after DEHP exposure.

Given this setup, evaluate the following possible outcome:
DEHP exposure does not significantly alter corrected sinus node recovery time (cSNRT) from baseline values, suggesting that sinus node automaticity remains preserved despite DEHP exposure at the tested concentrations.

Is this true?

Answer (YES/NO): NO